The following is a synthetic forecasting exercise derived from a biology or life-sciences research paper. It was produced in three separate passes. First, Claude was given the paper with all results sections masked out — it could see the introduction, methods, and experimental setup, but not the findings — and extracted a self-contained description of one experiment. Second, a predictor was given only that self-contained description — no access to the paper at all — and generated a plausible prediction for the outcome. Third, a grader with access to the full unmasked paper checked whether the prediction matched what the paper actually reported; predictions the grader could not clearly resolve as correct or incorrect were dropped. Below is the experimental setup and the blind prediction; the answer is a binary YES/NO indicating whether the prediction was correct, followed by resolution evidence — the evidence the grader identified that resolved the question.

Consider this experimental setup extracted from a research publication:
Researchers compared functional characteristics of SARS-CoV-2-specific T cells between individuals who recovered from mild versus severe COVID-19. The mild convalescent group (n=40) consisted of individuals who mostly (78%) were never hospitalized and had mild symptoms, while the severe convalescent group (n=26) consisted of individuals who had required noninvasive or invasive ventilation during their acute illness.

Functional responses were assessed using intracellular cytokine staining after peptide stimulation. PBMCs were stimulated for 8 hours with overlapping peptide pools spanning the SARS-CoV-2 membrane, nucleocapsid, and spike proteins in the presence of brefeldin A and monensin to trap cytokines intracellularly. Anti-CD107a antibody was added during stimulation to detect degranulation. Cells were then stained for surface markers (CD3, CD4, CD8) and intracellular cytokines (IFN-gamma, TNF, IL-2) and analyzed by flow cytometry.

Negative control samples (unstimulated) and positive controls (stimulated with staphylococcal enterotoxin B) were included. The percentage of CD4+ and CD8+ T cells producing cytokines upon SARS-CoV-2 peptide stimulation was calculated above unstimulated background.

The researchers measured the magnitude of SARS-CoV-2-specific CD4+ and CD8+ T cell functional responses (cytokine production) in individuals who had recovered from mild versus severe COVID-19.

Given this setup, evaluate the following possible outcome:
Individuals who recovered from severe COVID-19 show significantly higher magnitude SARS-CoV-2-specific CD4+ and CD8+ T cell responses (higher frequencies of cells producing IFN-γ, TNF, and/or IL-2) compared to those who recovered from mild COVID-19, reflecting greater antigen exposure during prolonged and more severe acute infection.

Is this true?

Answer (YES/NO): YES